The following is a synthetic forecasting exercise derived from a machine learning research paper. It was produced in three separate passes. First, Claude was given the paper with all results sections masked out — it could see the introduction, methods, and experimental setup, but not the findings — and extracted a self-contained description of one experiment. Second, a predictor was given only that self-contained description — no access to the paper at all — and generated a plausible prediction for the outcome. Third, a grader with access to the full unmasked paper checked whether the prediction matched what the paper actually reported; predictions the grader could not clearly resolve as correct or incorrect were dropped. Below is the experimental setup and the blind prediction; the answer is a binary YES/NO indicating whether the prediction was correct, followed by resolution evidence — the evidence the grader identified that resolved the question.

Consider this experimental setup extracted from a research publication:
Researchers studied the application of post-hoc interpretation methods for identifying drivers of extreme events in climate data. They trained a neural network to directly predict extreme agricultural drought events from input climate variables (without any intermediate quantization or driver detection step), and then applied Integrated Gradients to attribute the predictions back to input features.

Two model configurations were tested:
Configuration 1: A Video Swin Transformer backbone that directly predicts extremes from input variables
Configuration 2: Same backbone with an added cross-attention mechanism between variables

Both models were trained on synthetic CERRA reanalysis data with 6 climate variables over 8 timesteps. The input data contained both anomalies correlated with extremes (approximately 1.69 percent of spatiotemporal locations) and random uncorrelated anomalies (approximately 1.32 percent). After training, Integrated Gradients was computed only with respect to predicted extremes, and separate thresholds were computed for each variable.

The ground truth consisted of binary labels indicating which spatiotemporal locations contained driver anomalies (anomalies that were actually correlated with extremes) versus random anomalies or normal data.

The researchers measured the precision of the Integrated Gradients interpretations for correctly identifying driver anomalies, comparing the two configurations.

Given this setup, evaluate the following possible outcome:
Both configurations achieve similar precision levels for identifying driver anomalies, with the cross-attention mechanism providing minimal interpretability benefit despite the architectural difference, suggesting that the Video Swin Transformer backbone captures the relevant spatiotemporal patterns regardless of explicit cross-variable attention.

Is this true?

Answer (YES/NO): NO